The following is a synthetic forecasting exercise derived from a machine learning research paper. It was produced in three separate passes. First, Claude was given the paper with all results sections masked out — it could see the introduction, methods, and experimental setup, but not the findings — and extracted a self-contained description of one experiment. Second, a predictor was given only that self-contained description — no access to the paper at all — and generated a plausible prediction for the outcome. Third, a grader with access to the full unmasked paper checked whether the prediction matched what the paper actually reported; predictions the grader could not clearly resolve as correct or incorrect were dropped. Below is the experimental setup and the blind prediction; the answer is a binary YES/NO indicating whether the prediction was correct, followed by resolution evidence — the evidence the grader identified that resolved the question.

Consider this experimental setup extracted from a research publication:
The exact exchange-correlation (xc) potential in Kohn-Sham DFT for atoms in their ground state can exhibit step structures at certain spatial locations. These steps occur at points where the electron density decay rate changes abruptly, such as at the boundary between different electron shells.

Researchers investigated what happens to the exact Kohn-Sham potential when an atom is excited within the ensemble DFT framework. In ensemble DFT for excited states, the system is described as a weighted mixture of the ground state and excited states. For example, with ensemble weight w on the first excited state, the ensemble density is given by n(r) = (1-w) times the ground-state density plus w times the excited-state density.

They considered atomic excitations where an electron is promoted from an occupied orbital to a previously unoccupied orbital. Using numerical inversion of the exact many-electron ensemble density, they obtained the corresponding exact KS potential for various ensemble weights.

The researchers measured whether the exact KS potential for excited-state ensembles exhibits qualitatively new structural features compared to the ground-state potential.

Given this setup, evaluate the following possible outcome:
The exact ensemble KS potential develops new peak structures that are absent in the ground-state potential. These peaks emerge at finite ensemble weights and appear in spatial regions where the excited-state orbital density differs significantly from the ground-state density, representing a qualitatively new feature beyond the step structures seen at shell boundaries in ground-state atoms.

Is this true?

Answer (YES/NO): NO